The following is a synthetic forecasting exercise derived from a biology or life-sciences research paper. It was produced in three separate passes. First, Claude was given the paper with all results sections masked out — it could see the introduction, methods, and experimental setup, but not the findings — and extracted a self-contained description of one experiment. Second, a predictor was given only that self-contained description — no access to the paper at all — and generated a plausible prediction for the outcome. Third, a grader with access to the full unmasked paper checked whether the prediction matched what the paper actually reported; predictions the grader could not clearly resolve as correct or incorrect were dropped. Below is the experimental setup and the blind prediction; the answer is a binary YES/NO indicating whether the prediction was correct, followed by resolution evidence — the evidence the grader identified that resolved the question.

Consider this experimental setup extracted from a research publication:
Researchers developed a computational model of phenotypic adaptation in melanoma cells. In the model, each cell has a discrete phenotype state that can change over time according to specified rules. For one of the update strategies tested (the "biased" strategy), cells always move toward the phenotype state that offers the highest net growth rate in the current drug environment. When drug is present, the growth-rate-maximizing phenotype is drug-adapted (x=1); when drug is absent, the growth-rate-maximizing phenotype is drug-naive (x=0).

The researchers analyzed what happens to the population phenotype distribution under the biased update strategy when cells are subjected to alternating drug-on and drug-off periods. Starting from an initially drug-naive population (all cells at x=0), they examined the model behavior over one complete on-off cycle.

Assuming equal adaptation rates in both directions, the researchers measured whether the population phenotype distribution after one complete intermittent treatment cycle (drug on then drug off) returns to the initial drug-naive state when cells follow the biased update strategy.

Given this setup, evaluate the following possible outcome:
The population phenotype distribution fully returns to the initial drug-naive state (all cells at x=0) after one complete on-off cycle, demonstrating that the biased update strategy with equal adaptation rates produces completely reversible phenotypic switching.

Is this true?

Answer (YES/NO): YES